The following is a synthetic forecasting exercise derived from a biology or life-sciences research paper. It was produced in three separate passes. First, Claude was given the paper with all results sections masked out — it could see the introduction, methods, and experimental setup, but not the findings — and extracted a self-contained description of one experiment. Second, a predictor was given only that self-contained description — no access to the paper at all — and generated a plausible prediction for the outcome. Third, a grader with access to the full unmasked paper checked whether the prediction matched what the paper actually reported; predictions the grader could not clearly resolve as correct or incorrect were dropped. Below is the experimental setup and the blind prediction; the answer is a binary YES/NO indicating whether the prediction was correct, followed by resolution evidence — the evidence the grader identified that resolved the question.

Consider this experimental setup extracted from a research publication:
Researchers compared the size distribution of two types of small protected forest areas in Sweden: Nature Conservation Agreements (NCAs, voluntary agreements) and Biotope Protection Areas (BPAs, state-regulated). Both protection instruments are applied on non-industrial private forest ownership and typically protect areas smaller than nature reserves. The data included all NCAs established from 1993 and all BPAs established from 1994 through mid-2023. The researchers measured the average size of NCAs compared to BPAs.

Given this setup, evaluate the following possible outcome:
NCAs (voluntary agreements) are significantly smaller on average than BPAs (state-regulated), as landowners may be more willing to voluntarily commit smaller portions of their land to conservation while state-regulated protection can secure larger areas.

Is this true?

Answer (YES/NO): NO